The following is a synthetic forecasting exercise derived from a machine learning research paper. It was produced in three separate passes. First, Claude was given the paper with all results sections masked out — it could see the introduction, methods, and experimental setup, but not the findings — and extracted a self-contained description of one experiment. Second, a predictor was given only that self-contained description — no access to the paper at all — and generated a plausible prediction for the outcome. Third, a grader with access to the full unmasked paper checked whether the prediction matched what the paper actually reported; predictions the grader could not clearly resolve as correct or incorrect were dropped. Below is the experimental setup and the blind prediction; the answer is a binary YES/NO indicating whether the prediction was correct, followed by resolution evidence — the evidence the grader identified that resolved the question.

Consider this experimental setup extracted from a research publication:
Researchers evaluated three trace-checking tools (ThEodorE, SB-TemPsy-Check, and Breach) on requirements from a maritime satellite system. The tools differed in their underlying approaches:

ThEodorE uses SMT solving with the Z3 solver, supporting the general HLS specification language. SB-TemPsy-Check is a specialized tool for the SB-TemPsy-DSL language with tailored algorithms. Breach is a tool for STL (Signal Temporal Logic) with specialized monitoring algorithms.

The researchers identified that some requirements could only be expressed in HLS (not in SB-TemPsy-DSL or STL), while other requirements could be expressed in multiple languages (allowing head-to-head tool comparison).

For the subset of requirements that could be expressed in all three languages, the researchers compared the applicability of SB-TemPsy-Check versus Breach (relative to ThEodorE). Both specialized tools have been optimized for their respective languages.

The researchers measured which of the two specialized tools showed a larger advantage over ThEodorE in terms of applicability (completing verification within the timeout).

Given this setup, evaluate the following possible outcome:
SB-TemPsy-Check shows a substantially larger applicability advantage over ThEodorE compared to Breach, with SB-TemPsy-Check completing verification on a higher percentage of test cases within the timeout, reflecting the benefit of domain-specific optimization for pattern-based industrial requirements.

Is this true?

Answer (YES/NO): YES